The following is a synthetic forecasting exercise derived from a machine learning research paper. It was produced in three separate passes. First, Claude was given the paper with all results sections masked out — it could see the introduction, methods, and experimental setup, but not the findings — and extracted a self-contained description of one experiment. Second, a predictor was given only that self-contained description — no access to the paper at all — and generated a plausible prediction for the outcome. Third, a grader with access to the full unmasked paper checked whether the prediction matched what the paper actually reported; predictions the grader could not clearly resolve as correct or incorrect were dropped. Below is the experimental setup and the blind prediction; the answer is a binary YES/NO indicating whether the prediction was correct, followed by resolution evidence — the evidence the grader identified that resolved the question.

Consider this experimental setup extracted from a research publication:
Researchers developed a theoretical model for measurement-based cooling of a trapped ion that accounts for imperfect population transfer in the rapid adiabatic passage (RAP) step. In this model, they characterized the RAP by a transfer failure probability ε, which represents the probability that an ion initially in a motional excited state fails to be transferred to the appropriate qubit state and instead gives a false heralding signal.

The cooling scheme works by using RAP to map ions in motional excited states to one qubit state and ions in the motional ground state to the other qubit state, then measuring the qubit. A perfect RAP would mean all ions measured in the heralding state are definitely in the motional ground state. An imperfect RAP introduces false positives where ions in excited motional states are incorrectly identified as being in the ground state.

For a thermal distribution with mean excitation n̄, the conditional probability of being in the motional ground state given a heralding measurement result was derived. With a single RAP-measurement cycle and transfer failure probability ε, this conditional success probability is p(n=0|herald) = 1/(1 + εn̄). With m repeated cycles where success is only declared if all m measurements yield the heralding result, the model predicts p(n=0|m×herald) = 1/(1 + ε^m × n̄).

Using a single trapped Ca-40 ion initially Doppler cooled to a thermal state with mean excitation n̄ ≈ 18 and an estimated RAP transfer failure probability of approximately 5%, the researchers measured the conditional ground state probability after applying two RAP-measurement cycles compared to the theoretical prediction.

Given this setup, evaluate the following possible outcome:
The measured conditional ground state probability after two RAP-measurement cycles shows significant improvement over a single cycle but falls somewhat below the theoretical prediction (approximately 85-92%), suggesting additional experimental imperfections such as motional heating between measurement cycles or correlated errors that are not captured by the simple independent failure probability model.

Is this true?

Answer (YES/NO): NO